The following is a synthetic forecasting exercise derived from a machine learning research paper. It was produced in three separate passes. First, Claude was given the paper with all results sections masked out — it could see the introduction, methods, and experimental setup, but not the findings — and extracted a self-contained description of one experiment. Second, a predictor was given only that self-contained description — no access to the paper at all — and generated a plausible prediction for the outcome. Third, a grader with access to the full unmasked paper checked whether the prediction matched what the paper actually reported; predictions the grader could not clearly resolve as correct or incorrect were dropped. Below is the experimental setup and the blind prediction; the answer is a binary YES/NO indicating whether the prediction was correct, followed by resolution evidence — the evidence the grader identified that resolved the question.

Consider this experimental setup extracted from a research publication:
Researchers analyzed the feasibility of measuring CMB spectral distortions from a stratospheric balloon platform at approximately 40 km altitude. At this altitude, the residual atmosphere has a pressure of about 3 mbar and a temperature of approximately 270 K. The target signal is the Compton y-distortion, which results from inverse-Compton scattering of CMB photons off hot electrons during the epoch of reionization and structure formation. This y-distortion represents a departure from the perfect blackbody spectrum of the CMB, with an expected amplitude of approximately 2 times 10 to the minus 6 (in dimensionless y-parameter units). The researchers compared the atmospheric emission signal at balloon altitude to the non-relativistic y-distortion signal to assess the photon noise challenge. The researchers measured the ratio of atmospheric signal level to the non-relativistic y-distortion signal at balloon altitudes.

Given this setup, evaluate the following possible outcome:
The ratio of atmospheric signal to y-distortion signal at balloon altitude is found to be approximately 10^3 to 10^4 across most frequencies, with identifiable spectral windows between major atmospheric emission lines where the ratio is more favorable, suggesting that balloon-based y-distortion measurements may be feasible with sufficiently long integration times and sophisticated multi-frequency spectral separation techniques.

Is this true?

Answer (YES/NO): NO